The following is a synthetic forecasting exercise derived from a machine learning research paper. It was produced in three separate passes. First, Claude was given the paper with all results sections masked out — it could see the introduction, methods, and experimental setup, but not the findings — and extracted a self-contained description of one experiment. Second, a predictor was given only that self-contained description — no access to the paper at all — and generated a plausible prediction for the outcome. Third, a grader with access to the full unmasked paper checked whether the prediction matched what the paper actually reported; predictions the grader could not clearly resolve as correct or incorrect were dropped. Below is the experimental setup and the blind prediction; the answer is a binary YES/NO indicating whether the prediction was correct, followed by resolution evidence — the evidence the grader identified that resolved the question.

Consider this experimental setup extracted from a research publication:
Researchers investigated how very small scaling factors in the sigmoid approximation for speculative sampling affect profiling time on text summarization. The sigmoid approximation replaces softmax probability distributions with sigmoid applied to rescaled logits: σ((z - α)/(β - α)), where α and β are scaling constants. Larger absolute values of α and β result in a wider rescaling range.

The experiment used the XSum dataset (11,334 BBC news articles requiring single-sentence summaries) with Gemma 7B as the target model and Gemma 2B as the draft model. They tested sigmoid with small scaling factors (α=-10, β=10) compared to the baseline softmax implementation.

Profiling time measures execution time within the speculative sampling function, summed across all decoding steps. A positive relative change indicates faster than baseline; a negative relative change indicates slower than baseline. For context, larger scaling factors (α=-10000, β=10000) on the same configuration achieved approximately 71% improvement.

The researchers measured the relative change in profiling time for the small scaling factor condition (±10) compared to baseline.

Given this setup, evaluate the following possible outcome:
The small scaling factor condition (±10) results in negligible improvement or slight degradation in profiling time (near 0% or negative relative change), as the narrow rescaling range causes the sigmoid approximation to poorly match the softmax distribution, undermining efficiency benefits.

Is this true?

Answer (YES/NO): NO